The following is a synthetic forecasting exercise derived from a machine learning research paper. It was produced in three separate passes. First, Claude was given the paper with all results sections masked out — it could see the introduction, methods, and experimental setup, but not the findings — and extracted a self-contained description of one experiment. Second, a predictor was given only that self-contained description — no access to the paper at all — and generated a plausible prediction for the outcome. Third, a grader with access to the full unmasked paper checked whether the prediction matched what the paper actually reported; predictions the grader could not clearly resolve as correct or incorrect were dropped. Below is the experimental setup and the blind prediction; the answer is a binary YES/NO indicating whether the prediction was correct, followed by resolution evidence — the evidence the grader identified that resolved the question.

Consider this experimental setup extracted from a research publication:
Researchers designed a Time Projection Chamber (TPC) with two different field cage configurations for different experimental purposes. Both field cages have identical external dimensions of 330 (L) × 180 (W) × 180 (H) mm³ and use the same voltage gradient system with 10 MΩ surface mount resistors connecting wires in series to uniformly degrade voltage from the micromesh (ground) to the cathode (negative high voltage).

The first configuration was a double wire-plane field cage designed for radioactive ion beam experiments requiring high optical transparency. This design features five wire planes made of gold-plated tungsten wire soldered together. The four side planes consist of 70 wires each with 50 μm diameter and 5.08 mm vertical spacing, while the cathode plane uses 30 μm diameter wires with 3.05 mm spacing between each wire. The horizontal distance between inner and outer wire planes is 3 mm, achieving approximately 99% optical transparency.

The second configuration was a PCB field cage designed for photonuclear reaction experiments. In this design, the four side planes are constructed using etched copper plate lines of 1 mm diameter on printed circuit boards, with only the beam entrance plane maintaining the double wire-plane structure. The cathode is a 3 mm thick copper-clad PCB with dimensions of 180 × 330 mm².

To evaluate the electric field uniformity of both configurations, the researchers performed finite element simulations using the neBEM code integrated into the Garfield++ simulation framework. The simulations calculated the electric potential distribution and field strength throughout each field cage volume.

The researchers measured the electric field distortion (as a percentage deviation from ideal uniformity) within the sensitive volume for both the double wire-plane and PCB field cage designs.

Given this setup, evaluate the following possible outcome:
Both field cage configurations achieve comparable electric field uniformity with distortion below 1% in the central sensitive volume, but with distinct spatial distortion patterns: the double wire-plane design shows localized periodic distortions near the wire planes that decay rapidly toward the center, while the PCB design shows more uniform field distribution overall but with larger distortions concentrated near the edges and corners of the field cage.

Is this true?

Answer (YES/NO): NO